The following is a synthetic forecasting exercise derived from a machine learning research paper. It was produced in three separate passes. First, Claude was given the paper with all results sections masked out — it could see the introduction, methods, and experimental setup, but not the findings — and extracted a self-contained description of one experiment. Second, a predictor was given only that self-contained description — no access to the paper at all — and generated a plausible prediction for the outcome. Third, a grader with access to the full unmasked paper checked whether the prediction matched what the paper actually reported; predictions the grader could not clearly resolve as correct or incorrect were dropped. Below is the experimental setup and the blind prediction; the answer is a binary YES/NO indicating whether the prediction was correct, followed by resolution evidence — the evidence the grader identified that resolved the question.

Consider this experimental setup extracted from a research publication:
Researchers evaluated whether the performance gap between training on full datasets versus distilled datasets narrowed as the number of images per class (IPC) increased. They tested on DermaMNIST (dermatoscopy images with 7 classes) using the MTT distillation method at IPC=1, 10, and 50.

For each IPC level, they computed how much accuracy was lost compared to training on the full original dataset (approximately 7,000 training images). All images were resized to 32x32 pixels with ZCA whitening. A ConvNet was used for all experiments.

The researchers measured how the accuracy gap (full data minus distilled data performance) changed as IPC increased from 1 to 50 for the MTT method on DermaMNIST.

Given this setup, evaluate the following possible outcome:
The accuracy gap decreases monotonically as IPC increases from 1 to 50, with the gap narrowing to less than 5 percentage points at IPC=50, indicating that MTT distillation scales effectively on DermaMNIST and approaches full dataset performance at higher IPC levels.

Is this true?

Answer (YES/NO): NO